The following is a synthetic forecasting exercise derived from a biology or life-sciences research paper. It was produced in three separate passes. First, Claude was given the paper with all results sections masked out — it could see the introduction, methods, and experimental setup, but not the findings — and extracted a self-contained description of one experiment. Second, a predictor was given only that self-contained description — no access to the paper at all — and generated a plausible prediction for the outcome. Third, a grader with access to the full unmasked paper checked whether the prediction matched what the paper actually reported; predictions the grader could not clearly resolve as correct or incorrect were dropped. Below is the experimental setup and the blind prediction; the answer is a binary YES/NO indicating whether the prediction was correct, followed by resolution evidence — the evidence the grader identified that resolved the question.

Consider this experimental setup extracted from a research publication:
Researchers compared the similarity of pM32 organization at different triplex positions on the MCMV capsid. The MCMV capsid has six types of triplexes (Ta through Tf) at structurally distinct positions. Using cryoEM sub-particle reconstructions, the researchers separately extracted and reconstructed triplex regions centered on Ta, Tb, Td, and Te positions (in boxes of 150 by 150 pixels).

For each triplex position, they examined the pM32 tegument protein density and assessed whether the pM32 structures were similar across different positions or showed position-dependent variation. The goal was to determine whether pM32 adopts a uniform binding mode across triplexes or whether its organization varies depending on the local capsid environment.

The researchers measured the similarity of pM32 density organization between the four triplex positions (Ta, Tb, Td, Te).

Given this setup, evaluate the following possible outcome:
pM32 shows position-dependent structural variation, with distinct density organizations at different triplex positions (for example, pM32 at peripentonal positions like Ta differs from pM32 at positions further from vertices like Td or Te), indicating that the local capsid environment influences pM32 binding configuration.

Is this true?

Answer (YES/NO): YES